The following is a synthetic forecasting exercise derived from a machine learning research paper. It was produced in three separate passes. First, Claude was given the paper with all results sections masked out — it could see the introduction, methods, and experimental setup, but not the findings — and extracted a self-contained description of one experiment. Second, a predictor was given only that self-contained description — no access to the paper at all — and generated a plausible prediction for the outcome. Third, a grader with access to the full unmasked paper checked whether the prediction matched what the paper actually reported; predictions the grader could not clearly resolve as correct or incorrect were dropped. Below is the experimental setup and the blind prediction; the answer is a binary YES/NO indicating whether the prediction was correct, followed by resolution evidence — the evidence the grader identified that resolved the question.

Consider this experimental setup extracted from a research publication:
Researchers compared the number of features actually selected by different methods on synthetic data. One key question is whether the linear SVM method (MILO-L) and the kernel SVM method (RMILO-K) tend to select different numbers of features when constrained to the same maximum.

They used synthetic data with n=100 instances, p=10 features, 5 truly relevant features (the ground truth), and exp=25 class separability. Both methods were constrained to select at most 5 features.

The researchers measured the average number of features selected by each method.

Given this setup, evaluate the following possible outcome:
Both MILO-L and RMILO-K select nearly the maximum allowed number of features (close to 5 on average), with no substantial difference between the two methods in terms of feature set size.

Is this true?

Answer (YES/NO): NO